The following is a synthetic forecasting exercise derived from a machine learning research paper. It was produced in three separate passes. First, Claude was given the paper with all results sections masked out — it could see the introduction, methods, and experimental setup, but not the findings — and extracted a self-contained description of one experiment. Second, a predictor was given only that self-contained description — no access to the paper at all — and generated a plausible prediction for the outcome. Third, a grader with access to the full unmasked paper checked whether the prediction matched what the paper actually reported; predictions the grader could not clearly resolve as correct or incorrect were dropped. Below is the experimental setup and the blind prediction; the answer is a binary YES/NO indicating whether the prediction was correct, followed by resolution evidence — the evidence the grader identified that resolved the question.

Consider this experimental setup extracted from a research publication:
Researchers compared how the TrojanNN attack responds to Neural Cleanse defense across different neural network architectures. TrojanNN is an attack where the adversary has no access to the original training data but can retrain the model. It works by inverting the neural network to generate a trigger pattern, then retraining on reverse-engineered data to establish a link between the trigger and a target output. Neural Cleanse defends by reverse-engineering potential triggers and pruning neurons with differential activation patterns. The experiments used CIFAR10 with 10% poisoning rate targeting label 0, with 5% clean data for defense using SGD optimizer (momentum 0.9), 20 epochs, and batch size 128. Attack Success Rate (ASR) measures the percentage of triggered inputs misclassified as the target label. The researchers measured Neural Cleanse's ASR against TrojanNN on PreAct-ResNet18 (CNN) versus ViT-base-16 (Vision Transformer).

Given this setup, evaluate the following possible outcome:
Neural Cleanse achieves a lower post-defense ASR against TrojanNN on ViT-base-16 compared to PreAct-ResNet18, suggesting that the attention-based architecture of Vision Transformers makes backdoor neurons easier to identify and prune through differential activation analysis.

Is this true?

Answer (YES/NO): YES